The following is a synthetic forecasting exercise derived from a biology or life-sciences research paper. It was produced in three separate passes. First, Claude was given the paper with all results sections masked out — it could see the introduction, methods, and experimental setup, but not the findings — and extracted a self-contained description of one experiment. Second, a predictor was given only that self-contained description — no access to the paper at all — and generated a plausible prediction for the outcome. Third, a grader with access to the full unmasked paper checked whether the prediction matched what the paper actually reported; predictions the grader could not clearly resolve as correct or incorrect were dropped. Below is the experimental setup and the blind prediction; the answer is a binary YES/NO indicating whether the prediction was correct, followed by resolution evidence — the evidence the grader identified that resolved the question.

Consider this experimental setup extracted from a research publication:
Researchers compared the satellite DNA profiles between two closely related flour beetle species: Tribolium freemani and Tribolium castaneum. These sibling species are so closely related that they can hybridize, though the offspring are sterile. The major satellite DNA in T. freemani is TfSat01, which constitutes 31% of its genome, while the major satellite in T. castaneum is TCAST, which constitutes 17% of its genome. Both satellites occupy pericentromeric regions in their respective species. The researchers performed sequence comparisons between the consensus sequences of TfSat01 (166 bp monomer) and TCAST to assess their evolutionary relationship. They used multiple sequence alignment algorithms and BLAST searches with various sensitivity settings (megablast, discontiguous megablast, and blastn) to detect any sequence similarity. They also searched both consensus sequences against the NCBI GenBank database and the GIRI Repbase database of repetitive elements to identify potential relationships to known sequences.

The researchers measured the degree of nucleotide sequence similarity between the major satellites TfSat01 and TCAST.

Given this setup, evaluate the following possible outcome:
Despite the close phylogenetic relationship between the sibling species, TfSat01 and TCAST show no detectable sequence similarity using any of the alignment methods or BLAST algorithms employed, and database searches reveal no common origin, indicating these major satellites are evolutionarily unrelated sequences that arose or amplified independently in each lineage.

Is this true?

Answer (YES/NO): YES